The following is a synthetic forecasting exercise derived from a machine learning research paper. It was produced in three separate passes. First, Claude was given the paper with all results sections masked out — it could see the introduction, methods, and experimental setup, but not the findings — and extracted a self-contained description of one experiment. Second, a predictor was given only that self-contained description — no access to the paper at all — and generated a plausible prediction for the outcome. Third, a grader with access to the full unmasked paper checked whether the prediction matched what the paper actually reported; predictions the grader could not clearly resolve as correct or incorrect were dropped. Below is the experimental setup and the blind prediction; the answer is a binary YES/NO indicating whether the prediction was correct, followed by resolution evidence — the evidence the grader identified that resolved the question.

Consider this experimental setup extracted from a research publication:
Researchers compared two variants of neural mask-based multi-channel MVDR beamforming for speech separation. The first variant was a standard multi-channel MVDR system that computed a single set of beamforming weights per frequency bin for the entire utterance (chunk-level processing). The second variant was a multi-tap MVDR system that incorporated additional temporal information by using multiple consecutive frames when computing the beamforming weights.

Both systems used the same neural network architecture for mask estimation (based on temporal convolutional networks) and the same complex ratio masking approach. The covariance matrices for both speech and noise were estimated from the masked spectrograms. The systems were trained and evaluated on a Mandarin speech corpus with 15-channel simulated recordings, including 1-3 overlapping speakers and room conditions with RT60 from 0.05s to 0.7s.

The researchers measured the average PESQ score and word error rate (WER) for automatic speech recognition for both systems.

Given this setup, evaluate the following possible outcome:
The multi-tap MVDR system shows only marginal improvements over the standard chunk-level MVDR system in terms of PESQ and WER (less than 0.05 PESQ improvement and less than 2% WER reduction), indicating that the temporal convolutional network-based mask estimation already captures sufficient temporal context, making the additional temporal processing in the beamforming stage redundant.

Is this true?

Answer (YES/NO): NO